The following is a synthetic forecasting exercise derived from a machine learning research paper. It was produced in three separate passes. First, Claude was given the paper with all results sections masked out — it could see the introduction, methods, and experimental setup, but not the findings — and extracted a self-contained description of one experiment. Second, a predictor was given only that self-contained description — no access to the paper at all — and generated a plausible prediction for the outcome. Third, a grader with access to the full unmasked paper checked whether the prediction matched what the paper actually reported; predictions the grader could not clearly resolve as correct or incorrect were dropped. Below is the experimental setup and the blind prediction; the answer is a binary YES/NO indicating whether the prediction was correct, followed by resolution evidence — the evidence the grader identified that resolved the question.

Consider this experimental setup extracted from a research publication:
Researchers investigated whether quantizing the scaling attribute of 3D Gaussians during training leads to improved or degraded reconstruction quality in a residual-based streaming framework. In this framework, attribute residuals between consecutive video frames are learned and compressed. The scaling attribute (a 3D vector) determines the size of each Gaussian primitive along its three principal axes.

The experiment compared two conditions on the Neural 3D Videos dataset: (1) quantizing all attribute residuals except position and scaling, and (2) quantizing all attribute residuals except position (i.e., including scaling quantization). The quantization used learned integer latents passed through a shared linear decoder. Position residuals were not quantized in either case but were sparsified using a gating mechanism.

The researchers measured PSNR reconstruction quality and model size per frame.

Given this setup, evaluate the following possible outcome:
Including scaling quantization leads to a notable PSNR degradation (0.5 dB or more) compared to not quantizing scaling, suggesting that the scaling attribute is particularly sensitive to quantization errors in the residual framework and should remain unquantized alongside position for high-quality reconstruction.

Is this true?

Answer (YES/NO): NO